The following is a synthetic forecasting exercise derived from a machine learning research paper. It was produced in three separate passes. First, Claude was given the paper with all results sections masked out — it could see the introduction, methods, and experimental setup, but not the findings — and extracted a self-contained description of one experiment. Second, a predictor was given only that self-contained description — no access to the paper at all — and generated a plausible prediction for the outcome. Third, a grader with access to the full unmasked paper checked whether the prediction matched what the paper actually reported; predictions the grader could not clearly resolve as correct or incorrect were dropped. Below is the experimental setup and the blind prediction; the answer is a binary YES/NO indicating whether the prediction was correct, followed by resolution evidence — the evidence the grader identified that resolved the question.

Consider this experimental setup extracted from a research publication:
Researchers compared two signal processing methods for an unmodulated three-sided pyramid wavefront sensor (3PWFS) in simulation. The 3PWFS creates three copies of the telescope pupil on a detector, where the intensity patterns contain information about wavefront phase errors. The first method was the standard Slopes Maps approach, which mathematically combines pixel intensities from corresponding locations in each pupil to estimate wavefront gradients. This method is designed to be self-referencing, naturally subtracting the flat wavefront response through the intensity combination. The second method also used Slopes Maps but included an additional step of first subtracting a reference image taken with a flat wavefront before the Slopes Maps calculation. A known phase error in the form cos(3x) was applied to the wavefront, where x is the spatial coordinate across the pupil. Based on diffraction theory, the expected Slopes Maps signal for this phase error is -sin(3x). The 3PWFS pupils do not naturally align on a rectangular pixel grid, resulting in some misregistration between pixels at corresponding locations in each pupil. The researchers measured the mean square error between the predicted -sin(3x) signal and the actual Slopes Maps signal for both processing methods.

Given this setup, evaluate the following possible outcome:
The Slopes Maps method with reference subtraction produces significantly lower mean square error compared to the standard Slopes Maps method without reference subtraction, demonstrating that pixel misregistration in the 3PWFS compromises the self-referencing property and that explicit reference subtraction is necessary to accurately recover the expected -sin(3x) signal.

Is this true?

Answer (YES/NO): YES